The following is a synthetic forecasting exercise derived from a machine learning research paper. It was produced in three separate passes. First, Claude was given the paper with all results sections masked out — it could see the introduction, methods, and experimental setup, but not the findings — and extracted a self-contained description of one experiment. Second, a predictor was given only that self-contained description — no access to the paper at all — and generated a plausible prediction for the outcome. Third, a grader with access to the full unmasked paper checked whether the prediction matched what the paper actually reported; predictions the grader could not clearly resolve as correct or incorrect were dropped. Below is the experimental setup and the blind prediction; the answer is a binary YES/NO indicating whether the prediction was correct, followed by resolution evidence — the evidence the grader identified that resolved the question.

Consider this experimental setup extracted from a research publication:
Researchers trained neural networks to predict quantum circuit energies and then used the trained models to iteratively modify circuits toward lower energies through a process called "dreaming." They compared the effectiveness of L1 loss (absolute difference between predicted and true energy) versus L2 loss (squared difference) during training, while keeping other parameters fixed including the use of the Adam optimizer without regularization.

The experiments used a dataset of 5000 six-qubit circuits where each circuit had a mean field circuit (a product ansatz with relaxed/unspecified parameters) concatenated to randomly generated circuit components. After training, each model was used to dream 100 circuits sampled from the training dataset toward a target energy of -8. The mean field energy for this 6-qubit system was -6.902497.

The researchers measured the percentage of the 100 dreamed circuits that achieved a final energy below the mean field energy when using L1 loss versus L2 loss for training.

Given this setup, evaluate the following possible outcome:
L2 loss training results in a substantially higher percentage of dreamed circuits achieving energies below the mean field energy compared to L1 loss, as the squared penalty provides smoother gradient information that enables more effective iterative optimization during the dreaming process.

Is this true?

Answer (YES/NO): NO